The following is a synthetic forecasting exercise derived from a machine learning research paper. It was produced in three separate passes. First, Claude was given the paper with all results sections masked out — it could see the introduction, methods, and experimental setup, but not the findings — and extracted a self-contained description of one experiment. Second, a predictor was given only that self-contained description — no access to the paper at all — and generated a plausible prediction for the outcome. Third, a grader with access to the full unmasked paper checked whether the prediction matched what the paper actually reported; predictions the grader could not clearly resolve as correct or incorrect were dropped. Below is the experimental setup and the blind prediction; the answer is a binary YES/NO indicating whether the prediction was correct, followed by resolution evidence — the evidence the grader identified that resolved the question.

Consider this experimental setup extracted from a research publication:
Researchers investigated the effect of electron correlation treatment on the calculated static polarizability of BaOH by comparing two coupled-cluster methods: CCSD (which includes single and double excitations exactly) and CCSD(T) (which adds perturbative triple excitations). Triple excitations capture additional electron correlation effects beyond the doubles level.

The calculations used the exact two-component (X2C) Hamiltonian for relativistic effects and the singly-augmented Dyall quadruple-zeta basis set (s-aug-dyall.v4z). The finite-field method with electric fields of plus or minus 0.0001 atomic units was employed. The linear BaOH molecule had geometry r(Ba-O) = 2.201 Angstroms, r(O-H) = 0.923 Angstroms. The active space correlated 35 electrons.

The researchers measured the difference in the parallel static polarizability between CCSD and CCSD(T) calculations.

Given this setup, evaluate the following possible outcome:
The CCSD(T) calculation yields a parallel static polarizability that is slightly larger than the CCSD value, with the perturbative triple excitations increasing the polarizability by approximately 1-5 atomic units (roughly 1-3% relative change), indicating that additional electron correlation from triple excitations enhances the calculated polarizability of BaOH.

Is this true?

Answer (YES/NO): NO